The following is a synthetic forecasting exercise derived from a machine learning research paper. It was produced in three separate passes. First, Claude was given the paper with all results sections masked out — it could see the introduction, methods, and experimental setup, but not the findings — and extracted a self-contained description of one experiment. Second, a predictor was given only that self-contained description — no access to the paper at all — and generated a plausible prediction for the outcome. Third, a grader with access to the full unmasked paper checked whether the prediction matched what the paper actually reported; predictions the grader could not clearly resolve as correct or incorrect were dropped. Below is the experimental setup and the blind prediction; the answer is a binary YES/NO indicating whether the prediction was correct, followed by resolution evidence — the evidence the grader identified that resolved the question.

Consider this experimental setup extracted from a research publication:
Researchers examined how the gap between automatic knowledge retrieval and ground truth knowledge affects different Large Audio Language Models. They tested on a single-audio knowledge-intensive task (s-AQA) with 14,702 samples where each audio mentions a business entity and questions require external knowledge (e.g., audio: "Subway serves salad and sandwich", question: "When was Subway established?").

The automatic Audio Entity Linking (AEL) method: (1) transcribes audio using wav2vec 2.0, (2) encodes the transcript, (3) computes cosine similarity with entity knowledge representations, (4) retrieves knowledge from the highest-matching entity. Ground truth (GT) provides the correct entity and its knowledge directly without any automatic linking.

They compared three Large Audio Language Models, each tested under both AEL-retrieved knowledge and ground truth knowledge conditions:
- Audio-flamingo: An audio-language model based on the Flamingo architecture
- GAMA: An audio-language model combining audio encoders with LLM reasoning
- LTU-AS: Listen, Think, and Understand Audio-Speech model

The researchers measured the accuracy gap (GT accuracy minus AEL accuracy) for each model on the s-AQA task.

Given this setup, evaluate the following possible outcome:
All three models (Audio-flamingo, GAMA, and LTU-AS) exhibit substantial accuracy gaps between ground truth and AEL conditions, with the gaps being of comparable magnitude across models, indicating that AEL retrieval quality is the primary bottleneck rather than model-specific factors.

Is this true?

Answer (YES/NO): NO